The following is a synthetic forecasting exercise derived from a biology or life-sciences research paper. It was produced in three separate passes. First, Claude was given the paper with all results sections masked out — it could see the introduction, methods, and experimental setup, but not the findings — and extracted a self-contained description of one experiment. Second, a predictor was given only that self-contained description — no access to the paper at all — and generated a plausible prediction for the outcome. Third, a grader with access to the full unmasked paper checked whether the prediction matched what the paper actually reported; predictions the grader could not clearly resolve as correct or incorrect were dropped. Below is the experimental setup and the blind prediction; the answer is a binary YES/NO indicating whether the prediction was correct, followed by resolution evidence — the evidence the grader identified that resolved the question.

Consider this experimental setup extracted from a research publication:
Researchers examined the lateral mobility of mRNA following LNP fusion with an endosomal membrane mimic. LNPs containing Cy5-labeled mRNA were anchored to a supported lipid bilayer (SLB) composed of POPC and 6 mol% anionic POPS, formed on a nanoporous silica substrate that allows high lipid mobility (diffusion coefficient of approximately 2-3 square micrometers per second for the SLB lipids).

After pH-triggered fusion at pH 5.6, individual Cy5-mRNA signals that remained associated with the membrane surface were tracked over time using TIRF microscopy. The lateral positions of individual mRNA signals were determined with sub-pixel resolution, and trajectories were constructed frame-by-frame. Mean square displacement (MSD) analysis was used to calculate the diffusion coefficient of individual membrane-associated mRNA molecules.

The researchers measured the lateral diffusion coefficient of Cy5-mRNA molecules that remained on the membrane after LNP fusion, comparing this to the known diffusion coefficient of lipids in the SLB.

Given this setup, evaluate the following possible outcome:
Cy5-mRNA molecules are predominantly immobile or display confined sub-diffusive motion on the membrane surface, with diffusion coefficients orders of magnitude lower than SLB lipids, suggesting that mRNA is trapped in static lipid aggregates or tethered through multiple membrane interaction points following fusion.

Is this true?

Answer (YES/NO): NO